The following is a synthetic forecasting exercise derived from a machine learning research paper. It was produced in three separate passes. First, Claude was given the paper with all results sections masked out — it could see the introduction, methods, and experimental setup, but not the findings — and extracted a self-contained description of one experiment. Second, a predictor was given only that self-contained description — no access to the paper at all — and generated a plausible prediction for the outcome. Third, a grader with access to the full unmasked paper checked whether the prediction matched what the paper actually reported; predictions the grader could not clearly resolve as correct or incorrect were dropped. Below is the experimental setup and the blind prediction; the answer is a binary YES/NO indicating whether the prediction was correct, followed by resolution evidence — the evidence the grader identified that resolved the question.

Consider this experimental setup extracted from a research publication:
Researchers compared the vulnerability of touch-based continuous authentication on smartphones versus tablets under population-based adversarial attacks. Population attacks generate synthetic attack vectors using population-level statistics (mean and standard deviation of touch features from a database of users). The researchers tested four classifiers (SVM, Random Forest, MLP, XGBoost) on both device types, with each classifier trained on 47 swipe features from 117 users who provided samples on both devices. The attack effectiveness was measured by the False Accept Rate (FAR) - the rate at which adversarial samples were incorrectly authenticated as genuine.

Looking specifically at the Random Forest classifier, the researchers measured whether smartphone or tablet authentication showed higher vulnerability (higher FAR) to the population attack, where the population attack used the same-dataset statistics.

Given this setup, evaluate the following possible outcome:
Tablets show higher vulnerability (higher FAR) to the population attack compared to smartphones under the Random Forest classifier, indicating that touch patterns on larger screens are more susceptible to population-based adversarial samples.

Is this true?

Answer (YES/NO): YES